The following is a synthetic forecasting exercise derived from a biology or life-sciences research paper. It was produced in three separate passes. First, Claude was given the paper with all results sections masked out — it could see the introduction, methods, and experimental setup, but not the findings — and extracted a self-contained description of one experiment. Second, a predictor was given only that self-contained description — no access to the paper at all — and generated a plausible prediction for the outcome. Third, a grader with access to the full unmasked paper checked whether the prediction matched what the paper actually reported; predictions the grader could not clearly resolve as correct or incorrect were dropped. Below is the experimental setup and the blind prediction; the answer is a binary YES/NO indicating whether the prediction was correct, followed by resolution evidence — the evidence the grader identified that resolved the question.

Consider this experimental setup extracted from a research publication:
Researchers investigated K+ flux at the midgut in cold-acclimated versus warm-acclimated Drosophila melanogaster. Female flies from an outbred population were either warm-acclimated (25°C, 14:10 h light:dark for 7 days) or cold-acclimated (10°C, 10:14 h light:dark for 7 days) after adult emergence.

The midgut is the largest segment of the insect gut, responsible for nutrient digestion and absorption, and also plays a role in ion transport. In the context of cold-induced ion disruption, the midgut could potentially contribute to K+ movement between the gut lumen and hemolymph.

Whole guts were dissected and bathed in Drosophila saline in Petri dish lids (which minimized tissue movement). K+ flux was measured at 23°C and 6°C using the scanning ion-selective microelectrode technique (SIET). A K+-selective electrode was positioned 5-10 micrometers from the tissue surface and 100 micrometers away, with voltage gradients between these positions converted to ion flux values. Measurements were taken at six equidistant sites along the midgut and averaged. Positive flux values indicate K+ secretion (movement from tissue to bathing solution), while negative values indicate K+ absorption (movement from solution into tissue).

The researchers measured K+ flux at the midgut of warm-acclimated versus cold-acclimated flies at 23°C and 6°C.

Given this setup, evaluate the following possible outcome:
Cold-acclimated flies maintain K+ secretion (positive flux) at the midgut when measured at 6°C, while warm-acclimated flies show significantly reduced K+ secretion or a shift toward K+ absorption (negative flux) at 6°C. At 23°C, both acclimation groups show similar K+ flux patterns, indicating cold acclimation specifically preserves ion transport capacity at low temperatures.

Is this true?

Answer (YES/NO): NO